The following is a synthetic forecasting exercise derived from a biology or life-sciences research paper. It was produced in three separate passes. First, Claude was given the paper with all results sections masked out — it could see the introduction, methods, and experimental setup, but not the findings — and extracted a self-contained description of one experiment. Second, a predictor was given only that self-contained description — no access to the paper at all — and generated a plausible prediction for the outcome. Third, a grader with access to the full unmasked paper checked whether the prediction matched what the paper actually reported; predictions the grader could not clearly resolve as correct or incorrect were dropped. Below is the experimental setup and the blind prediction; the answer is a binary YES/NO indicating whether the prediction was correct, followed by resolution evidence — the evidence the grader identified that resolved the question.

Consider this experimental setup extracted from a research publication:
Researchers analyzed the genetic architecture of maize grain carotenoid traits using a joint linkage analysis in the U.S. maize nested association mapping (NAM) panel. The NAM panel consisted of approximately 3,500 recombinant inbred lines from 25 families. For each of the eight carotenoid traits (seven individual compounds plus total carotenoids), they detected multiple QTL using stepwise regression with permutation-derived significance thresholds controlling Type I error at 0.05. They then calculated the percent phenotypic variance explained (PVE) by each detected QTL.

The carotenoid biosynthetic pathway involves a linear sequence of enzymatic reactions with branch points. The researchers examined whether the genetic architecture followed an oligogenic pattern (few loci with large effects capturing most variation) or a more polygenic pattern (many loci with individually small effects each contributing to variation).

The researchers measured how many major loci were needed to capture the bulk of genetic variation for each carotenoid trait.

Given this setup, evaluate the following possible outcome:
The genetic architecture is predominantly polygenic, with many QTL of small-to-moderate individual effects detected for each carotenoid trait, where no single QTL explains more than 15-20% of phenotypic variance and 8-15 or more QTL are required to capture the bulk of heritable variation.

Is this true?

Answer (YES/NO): NO